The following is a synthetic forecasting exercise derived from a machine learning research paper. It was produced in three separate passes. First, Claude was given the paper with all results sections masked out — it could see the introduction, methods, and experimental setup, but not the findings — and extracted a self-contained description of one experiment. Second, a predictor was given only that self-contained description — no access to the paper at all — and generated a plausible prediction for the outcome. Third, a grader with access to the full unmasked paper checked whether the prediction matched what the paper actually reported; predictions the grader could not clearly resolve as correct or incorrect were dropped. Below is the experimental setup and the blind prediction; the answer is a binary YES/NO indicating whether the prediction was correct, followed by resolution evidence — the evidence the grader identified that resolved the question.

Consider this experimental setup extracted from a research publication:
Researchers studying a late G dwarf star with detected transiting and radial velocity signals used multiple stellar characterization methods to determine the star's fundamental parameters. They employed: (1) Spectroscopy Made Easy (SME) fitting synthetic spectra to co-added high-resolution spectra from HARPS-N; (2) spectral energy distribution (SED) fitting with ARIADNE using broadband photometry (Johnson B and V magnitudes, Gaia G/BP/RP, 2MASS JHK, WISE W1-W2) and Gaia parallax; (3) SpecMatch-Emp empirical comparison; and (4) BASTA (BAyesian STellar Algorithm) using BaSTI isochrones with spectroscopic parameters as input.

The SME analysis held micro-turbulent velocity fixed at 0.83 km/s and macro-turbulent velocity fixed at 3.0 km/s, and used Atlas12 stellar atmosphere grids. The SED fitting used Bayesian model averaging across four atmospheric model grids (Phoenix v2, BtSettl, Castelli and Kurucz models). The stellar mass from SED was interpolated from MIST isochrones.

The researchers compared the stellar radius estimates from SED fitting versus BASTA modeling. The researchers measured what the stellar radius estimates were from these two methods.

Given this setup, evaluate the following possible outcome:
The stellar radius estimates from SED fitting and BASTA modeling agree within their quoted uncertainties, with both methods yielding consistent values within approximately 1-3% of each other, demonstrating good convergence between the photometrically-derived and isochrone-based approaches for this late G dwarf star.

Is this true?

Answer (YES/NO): NO